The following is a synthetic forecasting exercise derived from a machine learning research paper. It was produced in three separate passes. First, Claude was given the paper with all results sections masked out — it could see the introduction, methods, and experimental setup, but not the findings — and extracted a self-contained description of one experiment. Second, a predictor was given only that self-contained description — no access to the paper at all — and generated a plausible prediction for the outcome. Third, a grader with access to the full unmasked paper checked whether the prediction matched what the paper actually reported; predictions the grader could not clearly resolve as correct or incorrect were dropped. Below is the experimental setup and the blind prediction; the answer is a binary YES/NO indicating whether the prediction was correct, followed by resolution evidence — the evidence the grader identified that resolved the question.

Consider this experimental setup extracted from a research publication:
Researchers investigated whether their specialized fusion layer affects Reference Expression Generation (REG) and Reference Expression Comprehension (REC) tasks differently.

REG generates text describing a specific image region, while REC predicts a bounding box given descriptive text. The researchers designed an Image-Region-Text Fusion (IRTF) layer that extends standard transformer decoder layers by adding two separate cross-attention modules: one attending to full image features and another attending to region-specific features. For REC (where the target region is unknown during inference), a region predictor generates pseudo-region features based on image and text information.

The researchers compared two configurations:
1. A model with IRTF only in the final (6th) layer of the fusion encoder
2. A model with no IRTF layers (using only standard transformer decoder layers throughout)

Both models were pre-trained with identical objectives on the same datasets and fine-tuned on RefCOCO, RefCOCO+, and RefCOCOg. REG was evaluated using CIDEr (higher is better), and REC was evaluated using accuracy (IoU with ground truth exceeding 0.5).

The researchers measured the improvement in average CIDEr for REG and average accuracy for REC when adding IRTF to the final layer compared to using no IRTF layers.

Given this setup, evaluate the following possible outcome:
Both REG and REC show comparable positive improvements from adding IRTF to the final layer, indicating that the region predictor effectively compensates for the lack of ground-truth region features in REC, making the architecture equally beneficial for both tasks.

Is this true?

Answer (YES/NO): NO